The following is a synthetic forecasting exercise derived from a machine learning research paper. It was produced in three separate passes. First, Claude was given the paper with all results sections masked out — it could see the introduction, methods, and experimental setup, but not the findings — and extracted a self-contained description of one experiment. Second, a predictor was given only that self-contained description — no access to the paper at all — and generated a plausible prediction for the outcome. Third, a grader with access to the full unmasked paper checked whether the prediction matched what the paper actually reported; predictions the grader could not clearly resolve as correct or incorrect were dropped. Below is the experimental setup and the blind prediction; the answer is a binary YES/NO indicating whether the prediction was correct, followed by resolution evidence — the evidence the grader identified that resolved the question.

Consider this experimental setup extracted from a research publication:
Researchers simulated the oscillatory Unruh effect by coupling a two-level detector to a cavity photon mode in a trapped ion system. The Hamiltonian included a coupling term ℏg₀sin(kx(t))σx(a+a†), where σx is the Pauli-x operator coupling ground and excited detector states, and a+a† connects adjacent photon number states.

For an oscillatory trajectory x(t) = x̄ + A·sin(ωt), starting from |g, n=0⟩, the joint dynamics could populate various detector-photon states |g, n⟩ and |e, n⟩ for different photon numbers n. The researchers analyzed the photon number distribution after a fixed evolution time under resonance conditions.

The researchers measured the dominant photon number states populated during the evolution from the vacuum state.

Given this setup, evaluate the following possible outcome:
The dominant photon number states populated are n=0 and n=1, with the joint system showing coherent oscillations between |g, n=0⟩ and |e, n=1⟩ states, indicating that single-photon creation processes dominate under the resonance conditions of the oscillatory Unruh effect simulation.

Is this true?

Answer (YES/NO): YES